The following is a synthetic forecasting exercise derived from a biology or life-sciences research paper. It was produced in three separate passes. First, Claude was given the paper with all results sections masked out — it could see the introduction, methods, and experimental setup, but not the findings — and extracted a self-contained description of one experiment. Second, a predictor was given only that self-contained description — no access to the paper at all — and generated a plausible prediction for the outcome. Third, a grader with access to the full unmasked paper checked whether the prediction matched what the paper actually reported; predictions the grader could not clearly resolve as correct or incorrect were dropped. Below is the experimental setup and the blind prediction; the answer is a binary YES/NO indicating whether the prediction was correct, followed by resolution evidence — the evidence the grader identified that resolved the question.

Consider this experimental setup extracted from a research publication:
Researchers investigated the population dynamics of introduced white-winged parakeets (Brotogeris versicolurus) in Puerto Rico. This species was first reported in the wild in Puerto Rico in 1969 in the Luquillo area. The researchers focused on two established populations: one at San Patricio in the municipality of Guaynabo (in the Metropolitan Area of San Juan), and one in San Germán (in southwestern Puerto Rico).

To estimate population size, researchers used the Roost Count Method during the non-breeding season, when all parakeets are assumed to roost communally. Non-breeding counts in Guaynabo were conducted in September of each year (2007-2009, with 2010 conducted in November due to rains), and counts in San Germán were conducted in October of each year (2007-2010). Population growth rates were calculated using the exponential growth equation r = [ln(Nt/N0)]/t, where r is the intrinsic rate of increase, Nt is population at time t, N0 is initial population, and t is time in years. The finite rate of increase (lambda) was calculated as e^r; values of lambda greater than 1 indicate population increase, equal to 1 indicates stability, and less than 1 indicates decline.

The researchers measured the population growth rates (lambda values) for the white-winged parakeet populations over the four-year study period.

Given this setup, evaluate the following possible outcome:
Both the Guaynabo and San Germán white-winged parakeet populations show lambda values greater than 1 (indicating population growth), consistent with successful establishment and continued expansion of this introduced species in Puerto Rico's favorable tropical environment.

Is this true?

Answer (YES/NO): YES